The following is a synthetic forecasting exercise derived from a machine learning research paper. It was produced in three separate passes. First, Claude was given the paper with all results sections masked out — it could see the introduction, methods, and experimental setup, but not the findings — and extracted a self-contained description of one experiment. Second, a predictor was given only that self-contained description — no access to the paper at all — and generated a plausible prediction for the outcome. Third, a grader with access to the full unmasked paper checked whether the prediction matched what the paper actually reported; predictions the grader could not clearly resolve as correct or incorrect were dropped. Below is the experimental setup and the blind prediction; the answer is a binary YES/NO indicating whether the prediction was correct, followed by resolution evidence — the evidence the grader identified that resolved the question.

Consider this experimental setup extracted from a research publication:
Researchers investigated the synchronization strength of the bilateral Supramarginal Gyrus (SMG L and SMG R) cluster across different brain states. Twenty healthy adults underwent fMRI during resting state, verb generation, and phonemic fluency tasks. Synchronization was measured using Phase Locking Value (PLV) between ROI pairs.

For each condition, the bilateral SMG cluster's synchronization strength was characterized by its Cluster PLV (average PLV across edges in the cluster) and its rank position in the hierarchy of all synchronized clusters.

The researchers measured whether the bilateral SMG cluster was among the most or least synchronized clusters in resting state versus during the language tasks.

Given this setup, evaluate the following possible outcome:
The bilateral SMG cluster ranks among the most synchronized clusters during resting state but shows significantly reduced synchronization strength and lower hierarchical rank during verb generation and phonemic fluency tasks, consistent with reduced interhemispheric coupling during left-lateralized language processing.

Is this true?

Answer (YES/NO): YES